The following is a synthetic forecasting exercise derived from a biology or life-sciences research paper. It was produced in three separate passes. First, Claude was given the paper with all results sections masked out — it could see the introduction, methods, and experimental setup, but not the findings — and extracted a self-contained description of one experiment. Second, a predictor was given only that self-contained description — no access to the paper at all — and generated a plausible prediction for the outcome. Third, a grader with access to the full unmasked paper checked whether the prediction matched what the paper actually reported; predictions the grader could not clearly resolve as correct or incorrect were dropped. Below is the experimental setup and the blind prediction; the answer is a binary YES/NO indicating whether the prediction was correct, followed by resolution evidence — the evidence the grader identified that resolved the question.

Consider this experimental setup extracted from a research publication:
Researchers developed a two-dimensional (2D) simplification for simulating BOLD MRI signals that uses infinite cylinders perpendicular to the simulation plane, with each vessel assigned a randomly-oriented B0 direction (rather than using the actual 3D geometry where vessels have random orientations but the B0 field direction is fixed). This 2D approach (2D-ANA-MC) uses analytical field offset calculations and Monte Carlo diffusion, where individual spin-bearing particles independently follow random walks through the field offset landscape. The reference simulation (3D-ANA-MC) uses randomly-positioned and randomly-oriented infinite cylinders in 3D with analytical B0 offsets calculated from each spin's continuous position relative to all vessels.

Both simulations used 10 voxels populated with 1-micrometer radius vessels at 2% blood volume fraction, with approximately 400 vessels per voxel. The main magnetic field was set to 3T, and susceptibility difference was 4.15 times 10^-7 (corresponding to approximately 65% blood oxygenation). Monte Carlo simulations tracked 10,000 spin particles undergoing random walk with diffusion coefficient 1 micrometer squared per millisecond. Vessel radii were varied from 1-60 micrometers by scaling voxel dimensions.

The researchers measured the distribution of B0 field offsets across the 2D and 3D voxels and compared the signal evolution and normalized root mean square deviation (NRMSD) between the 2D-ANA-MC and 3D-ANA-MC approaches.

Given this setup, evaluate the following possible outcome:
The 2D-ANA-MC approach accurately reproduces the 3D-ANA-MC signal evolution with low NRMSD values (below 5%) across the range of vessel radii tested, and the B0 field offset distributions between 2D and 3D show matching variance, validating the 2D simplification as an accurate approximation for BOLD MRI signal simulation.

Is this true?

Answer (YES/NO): NO